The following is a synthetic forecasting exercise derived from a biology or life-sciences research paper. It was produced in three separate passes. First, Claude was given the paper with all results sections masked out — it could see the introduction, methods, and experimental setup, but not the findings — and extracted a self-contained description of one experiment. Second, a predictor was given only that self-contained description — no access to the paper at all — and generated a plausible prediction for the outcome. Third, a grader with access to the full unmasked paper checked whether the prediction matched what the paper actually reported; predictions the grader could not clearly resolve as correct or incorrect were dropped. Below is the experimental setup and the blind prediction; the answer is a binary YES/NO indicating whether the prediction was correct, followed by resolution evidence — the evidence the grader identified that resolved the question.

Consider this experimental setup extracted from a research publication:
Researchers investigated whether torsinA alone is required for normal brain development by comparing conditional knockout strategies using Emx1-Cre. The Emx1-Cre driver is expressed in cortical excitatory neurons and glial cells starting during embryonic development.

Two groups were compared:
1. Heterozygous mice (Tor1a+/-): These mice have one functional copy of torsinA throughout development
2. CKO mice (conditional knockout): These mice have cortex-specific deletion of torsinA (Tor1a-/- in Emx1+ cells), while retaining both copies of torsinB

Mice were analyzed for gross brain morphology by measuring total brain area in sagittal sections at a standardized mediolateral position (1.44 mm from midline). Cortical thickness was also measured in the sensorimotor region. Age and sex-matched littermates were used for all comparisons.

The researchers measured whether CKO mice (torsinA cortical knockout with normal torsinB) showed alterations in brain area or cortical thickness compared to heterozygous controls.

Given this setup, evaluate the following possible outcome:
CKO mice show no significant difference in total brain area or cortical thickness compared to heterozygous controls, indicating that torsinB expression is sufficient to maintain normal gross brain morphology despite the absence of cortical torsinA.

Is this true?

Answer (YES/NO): NO